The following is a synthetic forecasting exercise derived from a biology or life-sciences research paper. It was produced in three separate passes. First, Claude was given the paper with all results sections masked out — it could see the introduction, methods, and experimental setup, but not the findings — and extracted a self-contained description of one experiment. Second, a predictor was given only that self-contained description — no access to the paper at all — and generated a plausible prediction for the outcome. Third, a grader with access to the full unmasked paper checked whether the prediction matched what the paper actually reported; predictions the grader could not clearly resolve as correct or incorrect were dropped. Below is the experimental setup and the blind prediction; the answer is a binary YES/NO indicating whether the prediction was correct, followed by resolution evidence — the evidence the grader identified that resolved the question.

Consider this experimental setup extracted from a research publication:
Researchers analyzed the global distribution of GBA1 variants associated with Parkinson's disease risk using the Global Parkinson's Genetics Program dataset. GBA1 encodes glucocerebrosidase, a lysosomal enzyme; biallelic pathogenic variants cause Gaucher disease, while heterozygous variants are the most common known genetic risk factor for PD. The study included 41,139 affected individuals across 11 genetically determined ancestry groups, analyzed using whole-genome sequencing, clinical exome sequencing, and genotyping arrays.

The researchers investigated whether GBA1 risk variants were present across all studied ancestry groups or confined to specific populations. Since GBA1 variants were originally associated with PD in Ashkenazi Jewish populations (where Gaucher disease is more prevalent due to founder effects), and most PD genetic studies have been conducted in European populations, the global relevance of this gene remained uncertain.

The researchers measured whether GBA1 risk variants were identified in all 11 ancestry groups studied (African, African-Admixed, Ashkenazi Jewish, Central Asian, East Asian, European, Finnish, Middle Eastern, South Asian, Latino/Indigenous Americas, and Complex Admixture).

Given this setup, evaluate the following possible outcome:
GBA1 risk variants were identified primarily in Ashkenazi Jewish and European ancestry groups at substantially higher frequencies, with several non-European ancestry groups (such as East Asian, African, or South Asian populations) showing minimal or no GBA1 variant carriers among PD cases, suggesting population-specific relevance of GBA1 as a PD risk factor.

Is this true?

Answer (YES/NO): NO